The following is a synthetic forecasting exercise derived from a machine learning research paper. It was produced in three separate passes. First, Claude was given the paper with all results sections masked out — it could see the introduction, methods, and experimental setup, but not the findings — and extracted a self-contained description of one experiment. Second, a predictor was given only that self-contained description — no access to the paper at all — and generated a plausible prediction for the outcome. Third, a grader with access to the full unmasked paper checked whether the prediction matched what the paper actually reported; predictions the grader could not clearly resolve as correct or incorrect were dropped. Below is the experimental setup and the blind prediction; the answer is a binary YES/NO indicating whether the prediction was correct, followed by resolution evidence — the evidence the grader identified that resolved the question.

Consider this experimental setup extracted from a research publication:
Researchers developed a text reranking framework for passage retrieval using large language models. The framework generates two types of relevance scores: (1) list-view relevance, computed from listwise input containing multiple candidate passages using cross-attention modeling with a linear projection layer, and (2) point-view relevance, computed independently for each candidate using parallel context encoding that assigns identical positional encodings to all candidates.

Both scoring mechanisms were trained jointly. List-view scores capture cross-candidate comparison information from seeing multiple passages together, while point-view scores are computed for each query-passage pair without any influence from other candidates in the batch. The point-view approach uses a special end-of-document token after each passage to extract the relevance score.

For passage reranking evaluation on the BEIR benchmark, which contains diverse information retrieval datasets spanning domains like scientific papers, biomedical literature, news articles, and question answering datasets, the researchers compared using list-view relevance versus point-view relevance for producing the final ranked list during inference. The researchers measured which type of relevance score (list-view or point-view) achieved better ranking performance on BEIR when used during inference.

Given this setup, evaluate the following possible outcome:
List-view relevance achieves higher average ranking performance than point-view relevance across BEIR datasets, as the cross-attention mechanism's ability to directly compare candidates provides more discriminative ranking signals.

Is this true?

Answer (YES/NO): YES